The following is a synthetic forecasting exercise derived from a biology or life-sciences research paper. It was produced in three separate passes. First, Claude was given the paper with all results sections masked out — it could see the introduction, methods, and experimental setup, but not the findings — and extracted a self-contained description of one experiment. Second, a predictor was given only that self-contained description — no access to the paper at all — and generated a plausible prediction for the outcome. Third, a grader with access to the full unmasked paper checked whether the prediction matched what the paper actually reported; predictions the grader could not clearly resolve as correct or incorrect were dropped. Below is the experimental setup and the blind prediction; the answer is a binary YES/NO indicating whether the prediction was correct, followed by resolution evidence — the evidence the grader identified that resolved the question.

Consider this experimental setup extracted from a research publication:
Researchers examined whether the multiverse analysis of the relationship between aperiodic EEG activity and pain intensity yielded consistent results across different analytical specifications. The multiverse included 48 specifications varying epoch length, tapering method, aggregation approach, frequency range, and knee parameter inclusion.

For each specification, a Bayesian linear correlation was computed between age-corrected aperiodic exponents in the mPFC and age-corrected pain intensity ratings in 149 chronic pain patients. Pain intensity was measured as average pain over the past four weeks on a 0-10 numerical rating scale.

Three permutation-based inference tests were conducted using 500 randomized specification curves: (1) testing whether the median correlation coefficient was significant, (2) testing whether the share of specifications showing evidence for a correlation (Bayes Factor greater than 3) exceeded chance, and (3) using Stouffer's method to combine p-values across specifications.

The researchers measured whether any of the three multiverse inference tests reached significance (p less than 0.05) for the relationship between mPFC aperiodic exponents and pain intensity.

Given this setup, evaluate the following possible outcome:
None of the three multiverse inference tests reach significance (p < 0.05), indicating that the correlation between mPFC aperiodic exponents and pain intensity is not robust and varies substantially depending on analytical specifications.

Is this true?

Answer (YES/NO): NO